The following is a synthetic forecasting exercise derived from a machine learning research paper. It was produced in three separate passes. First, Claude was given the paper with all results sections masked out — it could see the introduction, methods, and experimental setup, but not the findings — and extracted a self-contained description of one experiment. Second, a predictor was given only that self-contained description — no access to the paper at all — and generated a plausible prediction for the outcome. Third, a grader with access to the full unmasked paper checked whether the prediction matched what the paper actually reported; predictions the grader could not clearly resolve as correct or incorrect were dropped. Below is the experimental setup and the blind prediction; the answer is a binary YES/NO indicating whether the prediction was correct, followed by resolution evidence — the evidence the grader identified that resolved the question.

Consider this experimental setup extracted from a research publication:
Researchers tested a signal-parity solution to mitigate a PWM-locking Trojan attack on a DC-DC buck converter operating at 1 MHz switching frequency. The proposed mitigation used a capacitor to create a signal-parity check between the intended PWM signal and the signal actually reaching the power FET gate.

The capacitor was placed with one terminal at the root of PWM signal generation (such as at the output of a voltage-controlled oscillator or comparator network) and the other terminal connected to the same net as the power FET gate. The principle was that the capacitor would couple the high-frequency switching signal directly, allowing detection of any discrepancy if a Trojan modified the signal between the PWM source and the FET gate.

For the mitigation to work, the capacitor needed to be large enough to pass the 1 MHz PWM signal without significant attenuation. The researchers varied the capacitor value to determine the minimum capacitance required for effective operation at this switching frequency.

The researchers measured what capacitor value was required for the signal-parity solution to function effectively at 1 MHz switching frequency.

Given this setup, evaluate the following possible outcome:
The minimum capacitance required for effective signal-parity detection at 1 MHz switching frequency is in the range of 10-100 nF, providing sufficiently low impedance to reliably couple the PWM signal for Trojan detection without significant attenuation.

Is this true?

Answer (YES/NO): NO